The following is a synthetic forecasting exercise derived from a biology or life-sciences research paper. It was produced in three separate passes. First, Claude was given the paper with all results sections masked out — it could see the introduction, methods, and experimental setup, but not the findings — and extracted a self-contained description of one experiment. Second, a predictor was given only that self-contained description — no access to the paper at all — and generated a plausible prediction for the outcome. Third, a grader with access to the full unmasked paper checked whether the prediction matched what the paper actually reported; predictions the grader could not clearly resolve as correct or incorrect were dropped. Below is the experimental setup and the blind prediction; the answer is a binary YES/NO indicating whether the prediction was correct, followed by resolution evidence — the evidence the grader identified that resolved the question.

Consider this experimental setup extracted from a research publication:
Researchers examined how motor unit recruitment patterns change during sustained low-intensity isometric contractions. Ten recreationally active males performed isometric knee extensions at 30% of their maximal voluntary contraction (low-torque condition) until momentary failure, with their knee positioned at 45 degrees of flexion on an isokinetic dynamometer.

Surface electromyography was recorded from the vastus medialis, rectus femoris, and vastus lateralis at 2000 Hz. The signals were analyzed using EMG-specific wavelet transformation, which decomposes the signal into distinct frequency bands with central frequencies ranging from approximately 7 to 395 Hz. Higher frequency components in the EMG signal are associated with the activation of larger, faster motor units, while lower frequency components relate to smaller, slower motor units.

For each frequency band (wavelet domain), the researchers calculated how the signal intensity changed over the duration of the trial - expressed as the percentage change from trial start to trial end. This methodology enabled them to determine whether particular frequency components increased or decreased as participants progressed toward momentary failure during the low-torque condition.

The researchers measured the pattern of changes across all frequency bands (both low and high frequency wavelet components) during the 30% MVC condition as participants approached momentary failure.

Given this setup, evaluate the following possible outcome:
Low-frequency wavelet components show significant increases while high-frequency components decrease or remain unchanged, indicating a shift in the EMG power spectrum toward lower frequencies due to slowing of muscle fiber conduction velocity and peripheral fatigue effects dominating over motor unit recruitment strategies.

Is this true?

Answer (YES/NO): NO